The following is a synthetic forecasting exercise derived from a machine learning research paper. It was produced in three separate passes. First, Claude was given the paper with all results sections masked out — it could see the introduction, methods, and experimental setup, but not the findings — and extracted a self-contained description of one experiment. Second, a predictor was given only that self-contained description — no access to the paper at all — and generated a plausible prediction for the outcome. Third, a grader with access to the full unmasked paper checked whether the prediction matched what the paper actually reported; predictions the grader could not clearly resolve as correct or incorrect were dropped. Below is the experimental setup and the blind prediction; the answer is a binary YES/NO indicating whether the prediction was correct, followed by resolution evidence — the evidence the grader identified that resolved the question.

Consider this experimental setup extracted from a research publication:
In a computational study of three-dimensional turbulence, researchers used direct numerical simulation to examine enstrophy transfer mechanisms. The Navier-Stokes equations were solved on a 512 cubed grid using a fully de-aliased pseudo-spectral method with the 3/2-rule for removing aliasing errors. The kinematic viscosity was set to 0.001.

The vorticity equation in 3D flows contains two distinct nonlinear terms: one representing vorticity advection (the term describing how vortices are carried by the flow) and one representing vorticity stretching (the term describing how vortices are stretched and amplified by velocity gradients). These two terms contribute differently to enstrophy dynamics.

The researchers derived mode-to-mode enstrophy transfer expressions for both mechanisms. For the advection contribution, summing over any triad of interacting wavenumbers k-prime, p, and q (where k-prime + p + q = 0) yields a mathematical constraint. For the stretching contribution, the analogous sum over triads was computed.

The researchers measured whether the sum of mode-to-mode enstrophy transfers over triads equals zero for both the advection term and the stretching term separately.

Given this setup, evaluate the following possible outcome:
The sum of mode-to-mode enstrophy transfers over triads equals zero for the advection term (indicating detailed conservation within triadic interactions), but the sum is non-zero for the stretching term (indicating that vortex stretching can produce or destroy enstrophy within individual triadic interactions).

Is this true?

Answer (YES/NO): YES